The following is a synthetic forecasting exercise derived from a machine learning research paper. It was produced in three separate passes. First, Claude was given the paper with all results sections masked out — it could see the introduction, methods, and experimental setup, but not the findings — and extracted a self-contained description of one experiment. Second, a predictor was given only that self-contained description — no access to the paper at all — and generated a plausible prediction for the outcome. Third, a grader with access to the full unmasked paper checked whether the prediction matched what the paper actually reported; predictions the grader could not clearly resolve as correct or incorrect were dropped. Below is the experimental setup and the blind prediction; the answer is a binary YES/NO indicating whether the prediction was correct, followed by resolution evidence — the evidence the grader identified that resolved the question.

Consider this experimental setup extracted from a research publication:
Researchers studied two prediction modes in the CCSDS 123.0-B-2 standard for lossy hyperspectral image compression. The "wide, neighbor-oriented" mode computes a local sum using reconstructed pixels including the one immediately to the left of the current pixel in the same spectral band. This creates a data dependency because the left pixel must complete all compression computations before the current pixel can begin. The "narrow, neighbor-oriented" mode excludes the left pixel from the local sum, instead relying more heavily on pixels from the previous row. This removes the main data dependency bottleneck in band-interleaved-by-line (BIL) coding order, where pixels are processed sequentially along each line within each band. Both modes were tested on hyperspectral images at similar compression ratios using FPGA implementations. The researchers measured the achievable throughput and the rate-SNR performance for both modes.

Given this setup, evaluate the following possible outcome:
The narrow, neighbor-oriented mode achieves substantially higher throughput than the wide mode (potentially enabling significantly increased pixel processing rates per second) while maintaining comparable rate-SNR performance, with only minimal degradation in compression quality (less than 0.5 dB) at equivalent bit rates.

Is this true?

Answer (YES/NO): NO